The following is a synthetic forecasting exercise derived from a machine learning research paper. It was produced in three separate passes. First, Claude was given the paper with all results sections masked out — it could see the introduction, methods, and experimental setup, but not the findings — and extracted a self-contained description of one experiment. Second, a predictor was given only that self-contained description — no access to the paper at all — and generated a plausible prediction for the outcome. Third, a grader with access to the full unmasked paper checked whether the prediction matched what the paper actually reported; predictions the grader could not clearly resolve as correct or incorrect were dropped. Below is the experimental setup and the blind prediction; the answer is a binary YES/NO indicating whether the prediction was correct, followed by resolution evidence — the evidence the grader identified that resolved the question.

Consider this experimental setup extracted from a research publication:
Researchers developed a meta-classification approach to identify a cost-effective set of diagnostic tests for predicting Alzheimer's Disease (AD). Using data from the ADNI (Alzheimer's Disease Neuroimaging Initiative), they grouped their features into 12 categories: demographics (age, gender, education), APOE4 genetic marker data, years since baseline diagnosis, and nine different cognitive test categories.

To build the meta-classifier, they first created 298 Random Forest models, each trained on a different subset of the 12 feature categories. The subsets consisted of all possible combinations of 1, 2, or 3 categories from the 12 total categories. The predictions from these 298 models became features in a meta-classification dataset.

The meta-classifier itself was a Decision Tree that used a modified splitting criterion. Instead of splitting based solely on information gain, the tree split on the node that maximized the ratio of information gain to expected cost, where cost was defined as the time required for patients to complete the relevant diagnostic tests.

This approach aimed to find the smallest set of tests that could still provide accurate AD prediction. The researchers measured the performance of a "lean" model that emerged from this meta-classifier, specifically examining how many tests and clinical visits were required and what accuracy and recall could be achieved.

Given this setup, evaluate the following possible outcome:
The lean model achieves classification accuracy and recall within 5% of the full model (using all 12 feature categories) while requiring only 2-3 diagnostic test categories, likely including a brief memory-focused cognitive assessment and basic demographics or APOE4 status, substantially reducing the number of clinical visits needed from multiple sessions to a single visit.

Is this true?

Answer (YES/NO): NO